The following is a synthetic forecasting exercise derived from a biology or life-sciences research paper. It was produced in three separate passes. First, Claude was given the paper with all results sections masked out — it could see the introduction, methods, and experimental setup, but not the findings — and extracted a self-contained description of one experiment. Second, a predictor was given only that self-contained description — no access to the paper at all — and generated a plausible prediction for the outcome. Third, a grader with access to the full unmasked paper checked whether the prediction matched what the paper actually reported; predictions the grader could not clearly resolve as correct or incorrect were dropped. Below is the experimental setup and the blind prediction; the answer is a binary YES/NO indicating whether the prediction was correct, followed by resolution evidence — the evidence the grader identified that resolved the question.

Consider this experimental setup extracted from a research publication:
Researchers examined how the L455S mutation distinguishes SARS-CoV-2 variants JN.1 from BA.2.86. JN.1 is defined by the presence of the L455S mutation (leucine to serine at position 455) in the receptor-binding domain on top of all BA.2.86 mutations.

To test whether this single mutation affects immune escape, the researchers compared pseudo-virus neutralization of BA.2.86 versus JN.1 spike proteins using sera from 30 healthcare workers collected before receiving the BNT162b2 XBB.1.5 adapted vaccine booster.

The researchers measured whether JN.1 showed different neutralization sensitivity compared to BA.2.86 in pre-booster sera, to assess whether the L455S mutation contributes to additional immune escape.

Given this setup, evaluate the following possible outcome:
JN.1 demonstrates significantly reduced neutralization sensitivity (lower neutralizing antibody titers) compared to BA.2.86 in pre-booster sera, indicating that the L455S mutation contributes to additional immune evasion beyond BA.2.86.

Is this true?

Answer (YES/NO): YES